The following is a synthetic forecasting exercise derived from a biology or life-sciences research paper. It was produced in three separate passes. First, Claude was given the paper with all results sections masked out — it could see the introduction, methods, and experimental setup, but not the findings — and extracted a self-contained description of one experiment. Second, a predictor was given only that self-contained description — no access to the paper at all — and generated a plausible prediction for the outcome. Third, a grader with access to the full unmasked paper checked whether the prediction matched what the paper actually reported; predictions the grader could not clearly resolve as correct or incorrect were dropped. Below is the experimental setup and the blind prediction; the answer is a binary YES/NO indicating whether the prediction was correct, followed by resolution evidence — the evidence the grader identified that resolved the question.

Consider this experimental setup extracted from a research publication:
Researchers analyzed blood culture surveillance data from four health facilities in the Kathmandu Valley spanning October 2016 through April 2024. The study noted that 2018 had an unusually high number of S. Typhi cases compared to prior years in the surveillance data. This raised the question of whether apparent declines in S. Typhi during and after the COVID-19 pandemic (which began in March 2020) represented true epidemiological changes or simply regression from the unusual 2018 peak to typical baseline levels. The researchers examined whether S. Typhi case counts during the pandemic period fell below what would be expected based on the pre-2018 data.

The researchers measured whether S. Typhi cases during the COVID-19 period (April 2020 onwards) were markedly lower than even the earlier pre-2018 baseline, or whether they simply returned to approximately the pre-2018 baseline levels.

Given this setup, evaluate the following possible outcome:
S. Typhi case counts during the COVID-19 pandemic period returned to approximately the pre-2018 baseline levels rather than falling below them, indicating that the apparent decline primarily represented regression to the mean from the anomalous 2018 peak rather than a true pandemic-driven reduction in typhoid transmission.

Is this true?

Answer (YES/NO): NO